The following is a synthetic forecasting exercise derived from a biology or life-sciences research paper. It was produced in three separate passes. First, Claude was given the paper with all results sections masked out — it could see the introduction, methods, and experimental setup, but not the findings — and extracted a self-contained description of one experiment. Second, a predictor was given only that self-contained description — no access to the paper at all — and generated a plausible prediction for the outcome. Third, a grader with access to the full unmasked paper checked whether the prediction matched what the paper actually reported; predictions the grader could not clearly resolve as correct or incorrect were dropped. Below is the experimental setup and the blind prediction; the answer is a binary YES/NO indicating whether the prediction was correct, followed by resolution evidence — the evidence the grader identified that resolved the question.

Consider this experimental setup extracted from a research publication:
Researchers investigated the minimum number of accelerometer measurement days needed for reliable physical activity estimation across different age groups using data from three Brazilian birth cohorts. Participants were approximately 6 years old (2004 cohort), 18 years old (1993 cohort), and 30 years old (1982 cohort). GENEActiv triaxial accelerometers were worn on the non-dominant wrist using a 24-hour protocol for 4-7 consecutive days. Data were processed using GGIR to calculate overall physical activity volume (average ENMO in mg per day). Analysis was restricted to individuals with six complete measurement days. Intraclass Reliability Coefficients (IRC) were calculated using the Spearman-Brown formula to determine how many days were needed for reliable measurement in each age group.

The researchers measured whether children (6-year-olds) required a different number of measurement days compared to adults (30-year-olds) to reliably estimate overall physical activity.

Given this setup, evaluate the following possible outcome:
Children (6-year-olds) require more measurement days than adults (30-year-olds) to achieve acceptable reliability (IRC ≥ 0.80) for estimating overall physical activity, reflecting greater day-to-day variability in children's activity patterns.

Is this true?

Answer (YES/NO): YES